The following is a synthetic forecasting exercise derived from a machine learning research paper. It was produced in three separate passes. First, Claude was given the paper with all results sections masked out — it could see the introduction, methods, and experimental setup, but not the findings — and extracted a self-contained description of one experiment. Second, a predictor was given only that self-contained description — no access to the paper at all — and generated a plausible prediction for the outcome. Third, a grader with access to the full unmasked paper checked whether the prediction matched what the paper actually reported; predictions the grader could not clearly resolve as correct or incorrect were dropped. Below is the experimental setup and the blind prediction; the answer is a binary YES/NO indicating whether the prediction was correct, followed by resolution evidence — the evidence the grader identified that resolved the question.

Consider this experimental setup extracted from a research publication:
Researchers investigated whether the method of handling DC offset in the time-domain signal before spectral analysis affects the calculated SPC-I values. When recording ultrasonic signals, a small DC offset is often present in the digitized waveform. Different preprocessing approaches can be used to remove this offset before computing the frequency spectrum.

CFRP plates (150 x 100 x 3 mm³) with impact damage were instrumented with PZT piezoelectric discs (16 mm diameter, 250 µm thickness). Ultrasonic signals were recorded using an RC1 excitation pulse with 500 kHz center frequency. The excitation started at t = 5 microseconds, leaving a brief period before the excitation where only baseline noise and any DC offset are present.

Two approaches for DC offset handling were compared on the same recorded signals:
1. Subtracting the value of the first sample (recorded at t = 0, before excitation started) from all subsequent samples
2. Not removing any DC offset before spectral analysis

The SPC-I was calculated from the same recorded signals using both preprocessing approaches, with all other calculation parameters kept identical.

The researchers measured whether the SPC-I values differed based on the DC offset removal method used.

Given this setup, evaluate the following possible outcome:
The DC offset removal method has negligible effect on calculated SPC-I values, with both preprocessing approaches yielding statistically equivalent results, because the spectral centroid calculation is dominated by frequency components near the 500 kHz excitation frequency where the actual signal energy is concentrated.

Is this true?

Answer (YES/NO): NO